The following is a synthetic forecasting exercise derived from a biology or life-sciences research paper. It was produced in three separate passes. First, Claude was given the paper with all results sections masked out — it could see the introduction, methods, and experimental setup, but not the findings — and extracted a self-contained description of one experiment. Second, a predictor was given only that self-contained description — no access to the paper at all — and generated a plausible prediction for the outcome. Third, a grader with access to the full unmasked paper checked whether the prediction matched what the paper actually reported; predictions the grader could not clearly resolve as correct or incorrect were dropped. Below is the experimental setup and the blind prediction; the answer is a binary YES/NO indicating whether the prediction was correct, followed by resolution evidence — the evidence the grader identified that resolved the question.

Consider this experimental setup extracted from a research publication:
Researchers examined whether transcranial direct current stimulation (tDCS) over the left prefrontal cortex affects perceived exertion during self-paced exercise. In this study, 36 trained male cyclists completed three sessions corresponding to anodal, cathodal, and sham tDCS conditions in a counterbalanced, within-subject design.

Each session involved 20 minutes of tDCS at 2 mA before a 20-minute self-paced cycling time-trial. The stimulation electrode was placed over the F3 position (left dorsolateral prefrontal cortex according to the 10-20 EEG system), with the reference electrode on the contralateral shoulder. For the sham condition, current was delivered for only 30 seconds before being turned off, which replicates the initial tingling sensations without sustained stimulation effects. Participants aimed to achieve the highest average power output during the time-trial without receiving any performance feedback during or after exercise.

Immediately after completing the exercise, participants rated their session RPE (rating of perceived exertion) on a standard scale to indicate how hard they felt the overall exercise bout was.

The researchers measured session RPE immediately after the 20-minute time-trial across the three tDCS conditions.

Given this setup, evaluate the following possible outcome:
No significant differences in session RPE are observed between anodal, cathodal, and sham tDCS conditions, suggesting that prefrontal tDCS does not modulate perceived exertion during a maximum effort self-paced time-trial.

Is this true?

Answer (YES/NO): YES